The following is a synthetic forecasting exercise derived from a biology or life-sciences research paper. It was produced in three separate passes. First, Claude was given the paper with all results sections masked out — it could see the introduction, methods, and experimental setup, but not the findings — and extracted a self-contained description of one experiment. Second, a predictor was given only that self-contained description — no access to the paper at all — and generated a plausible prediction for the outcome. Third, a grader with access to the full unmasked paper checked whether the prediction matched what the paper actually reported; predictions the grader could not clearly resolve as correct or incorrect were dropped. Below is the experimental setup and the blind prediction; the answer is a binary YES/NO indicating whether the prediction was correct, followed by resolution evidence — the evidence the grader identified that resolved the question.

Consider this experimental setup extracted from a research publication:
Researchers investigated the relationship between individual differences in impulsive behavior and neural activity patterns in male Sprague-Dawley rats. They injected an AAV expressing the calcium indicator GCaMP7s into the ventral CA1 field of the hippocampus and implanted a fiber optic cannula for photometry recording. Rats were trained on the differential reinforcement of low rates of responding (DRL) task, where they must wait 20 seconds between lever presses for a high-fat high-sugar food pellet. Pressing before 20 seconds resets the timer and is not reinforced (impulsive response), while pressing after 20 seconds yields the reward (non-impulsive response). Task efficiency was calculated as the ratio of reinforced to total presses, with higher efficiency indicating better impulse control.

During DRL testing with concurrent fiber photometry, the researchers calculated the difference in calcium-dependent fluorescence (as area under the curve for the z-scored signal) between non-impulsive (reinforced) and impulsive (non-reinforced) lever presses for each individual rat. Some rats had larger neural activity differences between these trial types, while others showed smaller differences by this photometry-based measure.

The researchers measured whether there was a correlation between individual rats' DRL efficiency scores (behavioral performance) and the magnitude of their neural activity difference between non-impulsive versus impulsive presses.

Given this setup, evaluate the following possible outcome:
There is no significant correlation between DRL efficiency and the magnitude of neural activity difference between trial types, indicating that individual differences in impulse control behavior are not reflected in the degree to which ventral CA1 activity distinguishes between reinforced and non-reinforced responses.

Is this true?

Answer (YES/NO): NO